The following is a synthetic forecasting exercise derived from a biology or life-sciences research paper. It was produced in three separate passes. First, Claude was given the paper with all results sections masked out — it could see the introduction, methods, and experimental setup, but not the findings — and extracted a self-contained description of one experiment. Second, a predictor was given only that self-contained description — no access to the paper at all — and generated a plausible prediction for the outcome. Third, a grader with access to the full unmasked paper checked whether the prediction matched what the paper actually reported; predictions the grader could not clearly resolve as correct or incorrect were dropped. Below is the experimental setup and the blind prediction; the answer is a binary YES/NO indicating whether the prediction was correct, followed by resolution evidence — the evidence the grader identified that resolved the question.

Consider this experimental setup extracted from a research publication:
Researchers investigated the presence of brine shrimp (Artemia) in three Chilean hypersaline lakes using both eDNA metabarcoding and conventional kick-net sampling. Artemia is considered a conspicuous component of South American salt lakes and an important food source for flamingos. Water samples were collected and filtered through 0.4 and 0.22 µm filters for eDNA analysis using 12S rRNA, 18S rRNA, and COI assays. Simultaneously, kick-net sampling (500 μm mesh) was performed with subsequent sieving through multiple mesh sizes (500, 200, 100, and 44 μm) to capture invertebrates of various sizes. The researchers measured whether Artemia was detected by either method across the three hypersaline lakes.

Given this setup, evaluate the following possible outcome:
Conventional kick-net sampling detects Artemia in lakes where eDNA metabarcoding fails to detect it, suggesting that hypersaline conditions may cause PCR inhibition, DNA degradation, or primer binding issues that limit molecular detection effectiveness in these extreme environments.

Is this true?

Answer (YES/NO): NO